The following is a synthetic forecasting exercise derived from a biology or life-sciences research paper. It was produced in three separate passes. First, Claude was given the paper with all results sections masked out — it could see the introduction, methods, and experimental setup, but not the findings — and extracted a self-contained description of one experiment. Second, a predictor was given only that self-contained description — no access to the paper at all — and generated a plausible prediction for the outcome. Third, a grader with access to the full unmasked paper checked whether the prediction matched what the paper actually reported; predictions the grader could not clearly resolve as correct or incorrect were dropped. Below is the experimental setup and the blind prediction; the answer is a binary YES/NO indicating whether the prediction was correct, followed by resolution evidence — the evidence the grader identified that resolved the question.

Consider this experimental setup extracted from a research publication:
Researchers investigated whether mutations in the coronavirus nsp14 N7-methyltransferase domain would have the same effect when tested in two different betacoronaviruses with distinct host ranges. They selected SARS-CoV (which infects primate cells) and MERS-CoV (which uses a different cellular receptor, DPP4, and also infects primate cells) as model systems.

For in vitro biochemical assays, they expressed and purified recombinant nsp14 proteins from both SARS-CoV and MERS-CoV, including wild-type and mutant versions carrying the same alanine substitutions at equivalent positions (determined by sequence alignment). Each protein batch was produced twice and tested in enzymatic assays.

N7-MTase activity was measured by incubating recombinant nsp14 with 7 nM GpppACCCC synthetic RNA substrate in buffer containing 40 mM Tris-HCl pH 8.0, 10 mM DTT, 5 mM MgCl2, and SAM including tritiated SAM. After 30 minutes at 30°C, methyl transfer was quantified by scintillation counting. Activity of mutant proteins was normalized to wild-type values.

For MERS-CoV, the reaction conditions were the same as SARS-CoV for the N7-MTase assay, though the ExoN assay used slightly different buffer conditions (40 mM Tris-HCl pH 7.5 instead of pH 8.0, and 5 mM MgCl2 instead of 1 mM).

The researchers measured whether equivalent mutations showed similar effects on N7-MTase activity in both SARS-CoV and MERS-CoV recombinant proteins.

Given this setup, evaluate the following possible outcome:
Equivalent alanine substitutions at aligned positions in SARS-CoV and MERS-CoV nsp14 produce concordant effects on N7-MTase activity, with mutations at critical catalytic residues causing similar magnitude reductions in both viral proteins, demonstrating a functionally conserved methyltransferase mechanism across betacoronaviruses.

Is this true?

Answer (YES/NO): NO